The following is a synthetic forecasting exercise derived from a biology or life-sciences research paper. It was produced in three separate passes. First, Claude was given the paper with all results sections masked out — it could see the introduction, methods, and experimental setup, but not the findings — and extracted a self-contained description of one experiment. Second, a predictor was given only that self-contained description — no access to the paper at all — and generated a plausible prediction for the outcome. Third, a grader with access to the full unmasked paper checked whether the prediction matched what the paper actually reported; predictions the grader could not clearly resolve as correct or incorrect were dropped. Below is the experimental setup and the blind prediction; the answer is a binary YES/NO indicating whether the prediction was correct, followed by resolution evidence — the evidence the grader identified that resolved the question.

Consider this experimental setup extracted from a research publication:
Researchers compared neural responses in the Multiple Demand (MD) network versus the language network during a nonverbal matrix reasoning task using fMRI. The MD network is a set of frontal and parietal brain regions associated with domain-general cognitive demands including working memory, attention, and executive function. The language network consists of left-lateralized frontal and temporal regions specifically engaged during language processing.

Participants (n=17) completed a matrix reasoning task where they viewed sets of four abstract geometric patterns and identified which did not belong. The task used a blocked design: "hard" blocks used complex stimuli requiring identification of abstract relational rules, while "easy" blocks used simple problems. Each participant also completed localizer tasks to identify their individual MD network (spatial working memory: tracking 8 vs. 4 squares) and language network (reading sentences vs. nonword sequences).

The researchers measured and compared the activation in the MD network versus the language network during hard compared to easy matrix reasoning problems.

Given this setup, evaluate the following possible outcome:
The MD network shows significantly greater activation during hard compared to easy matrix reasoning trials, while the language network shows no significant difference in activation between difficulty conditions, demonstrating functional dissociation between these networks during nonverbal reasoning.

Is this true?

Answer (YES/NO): NO